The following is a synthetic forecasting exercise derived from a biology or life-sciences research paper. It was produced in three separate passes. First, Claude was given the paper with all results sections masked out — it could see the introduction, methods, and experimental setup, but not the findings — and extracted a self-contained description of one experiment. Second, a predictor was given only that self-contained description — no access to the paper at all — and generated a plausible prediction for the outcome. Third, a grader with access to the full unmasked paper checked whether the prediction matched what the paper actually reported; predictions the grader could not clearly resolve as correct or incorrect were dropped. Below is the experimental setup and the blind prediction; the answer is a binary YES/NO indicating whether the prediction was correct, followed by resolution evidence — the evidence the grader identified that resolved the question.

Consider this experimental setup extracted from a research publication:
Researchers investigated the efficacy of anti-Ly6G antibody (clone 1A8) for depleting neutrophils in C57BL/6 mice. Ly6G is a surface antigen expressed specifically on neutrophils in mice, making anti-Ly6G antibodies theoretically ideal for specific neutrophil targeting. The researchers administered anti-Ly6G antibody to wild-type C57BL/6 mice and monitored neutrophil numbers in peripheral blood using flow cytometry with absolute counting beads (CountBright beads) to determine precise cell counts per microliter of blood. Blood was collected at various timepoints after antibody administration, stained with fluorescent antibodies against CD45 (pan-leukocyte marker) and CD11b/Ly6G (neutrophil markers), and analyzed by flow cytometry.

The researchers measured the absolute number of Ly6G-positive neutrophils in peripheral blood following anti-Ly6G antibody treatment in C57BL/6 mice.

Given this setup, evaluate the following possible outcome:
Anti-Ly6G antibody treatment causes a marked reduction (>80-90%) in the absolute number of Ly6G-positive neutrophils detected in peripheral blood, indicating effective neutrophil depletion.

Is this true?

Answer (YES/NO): NO